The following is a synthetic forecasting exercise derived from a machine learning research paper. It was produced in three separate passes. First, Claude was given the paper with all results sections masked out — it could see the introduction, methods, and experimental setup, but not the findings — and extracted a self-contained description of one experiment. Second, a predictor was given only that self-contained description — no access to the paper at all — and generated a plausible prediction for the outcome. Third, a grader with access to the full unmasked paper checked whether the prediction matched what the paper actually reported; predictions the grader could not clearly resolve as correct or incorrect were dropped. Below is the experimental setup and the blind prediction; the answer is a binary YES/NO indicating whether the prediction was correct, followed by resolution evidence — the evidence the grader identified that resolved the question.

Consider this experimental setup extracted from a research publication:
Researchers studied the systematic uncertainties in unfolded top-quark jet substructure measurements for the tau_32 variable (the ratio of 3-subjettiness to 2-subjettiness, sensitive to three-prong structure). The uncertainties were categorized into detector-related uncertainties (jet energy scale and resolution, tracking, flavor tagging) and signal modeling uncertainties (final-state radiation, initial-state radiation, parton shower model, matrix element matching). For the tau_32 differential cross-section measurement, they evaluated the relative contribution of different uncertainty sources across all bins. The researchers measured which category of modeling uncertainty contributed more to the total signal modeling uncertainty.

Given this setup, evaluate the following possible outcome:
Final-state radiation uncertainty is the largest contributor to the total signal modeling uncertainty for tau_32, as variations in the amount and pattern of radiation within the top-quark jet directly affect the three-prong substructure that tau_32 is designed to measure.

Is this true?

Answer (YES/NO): NO